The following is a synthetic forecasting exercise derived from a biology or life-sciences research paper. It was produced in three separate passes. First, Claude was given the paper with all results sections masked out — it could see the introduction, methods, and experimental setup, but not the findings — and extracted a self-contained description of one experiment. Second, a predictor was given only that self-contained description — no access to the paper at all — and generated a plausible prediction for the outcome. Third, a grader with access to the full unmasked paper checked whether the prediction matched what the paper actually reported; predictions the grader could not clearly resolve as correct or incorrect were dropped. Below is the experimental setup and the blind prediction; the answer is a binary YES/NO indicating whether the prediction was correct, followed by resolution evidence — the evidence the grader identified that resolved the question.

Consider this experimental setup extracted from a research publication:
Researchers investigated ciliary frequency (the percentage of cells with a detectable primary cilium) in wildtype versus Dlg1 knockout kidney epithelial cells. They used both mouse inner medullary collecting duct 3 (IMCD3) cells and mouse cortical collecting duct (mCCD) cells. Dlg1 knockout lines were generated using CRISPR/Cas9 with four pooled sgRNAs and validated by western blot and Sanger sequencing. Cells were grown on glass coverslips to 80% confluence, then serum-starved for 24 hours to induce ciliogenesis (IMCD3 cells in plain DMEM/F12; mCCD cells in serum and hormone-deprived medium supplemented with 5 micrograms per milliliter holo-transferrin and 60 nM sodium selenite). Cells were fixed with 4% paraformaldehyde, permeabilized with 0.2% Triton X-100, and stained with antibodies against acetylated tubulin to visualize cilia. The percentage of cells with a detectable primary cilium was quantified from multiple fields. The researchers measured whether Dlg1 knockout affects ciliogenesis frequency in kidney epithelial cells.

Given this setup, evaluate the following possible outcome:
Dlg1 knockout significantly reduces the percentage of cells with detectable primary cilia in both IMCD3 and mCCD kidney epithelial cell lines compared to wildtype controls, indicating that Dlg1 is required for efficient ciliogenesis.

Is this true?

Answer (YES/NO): NO